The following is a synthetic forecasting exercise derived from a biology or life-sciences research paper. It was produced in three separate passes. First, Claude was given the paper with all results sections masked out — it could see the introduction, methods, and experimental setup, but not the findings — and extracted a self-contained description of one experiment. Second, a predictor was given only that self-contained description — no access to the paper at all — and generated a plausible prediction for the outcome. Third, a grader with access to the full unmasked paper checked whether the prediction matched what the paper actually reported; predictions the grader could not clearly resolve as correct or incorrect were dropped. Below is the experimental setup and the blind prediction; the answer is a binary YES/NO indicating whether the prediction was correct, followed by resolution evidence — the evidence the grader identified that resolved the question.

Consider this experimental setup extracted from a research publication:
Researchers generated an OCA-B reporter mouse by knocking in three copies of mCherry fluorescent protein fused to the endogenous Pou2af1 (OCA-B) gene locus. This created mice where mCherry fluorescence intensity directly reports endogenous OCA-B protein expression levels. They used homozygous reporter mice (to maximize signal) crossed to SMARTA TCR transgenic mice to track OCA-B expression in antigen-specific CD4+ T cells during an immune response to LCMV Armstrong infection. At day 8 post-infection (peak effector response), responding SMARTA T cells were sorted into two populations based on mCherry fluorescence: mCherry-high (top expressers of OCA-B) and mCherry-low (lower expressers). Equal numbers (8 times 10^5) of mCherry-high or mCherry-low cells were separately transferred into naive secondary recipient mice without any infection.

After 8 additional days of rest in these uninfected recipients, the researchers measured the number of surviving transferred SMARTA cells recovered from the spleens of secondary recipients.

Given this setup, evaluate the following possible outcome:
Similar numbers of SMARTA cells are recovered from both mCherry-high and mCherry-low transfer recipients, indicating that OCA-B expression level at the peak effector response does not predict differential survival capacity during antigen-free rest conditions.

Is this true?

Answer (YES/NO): NO